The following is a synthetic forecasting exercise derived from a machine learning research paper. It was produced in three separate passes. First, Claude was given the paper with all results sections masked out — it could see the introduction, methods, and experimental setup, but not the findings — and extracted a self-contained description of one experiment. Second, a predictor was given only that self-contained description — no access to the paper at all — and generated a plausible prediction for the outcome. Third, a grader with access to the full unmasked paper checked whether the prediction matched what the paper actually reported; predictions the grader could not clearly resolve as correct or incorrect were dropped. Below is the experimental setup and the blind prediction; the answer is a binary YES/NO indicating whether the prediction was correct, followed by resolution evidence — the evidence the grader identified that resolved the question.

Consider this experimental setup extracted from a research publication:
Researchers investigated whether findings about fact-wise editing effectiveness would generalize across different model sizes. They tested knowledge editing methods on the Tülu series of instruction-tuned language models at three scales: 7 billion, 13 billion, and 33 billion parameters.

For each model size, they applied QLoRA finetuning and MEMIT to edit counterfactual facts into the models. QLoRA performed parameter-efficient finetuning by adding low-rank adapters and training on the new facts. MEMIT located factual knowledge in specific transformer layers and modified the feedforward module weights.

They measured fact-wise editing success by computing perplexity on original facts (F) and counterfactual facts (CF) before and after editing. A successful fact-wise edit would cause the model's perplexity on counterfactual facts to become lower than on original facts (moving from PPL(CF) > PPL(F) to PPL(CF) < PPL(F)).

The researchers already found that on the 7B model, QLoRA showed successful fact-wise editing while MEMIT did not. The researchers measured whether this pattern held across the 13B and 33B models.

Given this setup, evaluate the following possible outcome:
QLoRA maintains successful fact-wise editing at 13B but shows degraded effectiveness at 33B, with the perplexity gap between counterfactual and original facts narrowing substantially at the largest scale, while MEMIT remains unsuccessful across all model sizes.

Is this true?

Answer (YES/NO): NO